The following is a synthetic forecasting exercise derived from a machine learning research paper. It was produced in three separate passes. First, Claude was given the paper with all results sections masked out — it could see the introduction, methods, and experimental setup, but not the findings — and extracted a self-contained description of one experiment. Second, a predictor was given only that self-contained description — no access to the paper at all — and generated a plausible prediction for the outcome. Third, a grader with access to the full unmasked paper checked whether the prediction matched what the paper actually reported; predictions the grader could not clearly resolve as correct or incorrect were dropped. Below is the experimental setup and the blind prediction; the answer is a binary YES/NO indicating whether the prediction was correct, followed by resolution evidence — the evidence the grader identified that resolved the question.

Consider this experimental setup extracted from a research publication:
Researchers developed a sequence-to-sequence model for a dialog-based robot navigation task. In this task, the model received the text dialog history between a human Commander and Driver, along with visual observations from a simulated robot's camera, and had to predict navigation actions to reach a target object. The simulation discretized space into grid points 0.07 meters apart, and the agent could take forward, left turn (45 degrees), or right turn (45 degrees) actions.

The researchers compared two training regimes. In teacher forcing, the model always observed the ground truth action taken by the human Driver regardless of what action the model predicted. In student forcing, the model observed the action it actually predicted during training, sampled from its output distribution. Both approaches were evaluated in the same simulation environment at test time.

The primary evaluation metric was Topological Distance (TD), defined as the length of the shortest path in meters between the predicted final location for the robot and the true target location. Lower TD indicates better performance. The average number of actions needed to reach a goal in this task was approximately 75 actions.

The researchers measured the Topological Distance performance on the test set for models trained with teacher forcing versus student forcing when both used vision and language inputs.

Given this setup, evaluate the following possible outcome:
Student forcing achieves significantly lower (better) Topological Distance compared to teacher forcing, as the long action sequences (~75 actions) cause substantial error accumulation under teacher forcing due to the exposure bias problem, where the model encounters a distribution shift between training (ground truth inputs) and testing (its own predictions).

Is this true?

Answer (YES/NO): YES